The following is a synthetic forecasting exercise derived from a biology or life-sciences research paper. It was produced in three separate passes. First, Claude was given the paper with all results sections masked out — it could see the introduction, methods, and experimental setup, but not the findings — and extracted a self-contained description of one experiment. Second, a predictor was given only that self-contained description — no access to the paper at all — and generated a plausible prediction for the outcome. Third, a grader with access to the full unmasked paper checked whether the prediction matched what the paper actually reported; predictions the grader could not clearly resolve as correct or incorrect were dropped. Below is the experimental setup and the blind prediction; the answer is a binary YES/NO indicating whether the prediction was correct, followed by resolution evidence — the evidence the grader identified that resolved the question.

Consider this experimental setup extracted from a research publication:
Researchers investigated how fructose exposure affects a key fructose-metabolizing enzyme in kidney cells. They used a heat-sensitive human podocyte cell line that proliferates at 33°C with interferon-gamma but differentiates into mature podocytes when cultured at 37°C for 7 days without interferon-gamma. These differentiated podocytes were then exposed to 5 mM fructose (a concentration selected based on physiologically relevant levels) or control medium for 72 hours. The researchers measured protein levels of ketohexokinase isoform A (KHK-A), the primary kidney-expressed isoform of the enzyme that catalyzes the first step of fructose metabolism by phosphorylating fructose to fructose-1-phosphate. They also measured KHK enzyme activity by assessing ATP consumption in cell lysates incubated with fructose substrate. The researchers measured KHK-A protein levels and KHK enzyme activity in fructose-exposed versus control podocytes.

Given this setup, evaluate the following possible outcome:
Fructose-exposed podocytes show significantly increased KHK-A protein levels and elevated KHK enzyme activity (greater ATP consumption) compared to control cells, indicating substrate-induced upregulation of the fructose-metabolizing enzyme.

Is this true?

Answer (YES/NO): YES